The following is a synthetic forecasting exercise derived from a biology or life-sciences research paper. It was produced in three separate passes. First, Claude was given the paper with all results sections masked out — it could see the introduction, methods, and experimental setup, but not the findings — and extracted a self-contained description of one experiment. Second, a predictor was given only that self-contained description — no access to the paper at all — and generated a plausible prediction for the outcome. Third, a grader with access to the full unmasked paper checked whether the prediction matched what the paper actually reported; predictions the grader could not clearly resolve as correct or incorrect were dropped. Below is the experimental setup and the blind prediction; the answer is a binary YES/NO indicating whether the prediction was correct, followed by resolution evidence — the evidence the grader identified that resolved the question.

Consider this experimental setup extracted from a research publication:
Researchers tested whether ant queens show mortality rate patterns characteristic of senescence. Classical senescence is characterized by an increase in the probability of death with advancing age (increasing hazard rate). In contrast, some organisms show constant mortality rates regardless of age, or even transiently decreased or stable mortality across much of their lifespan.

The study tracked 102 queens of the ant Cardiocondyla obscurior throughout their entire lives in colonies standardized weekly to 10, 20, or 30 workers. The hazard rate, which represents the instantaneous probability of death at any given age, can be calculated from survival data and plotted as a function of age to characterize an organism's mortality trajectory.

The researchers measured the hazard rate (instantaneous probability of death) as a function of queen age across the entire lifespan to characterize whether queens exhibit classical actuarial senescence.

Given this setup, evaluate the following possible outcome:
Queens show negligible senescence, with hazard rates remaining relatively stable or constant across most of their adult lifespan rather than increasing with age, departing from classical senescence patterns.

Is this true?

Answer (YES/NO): NO